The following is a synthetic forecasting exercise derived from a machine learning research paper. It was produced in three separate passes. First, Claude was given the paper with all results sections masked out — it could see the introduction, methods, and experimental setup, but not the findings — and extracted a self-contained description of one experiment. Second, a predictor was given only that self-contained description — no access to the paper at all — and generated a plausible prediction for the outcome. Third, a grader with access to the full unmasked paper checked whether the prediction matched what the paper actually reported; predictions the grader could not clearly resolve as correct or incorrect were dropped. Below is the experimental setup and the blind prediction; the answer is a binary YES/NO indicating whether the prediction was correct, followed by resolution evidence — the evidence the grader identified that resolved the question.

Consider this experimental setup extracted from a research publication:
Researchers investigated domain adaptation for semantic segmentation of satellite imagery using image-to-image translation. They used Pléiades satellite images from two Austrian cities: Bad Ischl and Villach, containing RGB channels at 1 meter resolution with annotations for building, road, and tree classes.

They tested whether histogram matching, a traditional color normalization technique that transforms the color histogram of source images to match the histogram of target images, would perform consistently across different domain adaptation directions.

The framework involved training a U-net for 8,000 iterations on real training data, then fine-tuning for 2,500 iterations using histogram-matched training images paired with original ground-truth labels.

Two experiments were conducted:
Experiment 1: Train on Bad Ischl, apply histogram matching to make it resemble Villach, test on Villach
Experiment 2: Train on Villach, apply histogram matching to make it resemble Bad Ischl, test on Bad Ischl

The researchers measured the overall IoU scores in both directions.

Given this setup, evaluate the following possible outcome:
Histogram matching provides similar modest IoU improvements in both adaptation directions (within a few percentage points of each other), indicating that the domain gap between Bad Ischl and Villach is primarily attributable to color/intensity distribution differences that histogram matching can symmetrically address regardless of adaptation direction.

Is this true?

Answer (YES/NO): NO